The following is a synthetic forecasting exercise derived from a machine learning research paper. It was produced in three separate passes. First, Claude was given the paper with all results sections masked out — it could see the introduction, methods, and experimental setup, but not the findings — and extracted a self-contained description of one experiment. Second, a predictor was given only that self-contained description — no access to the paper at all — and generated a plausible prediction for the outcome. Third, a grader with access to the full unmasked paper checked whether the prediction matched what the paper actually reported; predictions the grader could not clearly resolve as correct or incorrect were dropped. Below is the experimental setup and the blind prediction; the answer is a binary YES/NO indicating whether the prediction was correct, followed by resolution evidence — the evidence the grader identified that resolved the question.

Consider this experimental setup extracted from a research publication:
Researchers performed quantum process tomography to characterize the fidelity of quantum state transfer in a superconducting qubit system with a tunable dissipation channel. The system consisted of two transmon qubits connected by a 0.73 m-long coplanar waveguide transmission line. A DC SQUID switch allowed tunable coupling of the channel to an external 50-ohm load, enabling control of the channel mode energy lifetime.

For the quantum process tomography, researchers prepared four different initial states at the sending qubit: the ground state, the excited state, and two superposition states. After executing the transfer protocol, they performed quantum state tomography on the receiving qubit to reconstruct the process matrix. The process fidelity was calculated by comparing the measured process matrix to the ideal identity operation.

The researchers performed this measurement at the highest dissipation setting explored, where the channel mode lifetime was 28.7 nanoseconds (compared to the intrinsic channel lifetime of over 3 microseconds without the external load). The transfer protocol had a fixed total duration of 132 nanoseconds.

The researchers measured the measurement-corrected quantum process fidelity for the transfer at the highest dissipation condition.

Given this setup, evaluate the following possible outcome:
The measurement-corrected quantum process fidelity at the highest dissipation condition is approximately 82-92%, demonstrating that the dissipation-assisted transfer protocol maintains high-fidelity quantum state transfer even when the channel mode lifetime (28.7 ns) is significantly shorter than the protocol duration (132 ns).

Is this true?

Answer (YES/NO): NO